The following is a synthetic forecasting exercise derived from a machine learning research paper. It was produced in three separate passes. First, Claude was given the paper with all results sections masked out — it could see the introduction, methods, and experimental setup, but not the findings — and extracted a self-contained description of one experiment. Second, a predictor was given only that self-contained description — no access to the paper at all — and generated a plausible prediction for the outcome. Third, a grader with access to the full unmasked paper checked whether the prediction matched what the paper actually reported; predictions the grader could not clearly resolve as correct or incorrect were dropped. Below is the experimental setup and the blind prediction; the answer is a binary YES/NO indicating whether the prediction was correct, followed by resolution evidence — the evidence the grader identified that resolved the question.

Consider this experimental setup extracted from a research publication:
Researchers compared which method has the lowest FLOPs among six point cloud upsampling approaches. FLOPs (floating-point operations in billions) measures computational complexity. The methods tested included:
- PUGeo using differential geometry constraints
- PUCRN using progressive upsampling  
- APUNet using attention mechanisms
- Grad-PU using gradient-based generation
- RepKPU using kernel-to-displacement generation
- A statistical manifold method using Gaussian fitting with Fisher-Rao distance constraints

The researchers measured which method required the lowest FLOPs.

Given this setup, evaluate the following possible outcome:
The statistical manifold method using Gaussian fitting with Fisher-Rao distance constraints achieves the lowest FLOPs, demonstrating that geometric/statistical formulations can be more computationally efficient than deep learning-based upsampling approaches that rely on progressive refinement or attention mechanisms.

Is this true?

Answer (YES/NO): NO